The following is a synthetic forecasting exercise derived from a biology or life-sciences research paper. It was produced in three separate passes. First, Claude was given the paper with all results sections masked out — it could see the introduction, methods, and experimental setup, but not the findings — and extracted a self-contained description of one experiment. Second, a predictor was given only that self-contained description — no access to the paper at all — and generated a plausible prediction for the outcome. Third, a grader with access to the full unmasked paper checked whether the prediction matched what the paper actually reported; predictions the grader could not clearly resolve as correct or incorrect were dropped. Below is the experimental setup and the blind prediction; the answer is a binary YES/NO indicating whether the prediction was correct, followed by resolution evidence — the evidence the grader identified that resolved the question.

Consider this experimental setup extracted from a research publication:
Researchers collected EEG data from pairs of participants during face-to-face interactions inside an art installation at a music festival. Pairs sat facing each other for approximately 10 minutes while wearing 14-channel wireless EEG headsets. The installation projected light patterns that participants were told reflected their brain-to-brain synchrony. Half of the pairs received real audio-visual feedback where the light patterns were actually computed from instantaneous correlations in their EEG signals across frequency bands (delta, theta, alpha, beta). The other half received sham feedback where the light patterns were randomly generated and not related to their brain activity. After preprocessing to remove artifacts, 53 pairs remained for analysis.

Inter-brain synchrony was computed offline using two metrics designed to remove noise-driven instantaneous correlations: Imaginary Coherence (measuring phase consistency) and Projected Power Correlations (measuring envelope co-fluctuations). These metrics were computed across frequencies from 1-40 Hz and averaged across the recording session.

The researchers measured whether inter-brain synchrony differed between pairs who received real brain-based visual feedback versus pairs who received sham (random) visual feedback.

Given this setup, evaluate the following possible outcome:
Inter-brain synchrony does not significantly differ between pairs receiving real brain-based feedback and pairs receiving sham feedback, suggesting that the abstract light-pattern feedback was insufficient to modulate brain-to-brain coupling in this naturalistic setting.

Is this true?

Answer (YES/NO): NO